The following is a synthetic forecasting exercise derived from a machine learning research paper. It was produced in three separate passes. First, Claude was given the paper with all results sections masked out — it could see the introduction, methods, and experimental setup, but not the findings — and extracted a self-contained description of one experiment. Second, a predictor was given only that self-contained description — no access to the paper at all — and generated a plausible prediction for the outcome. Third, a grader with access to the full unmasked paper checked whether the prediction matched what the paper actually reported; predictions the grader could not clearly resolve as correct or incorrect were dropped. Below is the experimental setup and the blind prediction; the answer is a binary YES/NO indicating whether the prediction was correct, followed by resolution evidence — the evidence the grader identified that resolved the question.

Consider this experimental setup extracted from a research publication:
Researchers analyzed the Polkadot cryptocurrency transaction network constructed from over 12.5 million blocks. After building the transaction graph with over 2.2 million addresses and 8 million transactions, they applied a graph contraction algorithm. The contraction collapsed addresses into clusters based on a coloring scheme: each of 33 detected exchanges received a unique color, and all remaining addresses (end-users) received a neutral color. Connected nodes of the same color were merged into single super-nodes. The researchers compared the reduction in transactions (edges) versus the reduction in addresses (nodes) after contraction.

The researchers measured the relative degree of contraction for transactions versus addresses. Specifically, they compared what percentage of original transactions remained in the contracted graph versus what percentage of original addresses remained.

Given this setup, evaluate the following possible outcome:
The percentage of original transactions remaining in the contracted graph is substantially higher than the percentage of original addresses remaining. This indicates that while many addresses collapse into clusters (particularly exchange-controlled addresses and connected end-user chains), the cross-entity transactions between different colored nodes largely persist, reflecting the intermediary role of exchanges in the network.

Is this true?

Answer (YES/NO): NO